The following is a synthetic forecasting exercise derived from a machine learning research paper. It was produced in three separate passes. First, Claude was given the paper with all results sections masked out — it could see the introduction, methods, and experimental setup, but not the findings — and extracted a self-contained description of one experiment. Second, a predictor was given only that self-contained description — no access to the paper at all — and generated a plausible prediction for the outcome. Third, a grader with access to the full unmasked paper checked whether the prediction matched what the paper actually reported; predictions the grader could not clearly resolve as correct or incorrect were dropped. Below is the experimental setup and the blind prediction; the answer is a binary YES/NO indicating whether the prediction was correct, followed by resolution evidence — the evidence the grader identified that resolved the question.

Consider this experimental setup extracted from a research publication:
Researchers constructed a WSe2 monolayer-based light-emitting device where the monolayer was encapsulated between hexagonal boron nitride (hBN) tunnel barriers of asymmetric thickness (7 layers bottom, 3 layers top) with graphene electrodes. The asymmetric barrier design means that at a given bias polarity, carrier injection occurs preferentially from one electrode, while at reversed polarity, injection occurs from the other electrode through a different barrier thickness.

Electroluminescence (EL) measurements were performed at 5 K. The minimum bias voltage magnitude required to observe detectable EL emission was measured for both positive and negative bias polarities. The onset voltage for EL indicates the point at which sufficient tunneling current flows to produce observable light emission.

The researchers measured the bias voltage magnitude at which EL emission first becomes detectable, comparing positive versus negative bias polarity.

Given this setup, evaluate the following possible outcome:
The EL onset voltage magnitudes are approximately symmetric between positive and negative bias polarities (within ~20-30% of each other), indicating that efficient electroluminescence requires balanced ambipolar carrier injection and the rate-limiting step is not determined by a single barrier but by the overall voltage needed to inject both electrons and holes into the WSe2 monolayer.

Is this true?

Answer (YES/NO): YES